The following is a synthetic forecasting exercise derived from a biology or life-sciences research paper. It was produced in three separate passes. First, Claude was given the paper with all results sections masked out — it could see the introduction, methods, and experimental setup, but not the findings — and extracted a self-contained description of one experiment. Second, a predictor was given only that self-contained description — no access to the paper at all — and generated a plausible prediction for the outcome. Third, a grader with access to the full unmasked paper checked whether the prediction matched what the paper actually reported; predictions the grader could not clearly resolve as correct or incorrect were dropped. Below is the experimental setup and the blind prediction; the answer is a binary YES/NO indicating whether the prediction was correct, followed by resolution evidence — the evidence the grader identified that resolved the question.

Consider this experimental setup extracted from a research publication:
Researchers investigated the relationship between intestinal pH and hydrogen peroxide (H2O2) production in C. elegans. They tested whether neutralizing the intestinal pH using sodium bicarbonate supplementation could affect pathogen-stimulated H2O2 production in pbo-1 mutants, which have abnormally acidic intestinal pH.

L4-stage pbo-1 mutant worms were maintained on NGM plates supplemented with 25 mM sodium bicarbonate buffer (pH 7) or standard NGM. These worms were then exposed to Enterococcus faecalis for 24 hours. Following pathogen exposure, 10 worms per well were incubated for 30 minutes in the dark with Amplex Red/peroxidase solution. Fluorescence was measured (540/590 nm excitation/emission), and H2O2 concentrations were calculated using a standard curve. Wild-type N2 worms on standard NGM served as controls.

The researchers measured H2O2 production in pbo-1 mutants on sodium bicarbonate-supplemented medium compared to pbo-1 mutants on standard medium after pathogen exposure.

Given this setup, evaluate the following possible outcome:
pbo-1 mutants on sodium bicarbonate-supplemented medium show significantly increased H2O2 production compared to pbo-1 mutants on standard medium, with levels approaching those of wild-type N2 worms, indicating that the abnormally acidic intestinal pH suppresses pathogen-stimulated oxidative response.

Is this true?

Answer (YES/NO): YES